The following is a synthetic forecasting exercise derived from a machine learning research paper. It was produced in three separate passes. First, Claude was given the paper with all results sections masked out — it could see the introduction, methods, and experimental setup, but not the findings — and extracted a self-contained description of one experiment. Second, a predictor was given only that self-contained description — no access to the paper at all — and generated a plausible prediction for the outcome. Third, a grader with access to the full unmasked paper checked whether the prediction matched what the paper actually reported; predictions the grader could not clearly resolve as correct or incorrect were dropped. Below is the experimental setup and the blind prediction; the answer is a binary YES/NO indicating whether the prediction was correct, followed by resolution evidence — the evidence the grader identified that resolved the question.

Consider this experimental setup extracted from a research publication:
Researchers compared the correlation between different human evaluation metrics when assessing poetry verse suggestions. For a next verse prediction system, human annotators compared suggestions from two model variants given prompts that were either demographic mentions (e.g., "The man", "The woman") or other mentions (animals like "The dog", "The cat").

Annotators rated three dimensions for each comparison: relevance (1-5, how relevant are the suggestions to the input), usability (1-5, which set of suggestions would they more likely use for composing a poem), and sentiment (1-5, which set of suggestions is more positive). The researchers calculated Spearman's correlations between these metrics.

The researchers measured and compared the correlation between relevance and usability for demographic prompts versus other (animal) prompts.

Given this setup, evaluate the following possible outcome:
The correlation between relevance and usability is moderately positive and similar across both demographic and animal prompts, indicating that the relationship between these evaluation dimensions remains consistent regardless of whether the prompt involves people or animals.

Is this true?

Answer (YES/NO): NO